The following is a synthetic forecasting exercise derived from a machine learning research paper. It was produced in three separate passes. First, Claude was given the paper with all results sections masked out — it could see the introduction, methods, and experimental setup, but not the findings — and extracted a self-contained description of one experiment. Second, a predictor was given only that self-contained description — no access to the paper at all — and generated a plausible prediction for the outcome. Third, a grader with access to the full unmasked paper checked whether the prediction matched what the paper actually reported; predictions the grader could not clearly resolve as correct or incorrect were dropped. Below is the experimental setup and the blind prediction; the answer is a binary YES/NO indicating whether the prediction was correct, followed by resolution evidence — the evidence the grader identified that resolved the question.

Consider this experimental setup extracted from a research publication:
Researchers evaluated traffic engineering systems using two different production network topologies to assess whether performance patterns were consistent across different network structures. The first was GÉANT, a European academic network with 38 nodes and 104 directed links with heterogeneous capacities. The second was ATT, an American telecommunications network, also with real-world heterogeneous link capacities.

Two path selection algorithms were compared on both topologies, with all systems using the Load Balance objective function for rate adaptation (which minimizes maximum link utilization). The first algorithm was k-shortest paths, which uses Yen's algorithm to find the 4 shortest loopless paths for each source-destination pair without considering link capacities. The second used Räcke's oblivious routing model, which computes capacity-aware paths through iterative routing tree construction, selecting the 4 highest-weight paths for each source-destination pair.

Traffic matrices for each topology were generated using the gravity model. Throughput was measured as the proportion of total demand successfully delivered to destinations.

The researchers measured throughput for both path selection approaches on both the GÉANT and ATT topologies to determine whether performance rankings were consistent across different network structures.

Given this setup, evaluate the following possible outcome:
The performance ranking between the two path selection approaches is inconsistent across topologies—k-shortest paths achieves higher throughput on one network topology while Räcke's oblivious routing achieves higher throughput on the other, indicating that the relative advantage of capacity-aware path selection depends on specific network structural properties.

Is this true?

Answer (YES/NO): NO